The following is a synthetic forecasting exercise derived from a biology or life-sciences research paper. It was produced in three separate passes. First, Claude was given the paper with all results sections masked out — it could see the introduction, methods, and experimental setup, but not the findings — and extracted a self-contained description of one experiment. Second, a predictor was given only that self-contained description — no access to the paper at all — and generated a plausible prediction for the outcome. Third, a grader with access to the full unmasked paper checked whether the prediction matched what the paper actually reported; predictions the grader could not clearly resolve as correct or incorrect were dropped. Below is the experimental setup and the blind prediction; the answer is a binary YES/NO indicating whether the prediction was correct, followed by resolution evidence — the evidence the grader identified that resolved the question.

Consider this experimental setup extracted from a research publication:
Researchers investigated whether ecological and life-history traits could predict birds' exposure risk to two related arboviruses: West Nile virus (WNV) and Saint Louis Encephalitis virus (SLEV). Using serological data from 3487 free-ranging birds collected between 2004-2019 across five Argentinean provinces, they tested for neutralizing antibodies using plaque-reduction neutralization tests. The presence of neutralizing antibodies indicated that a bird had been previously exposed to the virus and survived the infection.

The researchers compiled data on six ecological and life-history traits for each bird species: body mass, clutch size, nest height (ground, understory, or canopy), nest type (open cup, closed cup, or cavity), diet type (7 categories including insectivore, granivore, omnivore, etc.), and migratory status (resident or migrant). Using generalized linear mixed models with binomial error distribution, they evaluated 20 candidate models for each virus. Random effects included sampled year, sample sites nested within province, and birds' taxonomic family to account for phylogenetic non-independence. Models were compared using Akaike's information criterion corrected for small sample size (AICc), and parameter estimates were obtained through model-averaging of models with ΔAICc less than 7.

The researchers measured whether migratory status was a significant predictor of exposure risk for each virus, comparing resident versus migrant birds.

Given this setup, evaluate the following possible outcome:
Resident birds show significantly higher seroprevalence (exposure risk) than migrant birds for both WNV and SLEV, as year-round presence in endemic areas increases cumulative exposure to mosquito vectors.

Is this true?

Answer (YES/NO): NO